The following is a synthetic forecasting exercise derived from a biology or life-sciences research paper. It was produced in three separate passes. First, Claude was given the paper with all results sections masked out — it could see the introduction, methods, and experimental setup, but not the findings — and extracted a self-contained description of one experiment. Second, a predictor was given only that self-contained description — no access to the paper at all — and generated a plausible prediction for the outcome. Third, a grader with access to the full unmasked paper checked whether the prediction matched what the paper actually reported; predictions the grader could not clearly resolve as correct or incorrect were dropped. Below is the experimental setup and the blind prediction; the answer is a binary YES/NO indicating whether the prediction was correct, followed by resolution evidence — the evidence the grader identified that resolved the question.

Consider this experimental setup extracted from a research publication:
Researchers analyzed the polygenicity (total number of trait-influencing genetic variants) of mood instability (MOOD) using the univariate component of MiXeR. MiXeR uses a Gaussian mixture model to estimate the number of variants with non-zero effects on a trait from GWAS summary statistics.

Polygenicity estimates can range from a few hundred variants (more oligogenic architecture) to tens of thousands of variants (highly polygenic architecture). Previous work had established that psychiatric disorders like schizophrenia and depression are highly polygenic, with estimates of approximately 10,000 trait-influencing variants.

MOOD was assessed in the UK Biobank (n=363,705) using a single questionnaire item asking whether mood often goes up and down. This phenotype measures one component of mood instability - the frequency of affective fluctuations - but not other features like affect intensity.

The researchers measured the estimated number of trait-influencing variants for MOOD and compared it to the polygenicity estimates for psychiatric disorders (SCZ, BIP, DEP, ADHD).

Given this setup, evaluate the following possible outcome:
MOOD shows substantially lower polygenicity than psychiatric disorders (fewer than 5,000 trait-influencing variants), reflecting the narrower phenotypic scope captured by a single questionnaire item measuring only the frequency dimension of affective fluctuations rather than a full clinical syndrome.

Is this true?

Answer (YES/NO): NO